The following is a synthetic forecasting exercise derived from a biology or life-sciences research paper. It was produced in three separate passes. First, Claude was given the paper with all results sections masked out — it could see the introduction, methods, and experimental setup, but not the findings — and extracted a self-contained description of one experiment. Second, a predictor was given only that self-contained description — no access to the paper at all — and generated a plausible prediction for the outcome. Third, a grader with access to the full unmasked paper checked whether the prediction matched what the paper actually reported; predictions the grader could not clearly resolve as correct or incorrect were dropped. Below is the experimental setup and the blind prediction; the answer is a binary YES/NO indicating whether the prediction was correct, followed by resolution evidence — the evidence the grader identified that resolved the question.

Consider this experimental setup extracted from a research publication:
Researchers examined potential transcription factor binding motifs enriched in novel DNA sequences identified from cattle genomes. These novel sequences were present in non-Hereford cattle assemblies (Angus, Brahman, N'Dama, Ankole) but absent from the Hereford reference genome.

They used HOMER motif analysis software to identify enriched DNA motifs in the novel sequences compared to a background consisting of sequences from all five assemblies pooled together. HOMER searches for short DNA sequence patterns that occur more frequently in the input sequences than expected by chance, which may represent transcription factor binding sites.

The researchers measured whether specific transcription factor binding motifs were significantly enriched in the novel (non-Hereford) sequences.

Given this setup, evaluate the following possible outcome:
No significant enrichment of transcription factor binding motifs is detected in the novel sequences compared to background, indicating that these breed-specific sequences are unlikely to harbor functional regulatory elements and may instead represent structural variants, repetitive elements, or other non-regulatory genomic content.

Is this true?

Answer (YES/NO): NO